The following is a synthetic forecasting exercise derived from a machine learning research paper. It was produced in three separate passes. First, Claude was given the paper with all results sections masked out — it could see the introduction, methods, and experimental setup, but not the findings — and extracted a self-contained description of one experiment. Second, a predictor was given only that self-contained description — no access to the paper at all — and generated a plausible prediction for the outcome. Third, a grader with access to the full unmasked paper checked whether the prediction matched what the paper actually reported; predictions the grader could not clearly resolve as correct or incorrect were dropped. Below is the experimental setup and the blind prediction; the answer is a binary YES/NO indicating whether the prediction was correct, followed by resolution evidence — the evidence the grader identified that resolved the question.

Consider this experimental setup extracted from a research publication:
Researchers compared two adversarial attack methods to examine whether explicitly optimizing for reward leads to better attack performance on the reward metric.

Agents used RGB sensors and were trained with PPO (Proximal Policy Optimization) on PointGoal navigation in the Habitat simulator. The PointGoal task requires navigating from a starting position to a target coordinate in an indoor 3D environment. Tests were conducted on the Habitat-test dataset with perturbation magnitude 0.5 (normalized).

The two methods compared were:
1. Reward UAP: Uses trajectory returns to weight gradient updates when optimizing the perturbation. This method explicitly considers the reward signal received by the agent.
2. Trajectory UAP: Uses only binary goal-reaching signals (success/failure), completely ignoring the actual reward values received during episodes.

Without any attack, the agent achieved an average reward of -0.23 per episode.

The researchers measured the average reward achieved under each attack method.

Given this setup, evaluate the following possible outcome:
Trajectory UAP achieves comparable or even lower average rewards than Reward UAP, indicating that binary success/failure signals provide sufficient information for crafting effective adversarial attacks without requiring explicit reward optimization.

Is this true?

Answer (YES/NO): YES